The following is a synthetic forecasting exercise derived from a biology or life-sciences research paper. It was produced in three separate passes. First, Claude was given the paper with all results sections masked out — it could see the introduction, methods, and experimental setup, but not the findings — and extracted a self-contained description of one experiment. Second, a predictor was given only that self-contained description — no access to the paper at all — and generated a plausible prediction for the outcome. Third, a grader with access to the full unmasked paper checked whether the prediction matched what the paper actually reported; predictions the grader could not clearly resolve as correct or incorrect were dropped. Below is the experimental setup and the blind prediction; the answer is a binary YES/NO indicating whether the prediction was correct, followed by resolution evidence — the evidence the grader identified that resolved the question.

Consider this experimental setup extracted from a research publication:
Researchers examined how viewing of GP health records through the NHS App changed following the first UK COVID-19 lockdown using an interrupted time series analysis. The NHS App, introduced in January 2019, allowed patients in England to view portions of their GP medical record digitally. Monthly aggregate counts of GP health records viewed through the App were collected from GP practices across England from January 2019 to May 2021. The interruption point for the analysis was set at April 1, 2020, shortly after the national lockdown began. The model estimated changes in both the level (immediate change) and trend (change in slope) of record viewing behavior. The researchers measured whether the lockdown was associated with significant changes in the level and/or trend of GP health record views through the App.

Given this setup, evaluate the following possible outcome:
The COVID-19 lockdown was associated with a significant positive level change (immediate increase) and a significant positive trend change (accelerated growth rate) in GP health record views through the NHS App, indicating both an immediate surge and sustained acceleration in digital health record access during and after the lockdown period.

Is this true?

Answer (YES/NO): NO